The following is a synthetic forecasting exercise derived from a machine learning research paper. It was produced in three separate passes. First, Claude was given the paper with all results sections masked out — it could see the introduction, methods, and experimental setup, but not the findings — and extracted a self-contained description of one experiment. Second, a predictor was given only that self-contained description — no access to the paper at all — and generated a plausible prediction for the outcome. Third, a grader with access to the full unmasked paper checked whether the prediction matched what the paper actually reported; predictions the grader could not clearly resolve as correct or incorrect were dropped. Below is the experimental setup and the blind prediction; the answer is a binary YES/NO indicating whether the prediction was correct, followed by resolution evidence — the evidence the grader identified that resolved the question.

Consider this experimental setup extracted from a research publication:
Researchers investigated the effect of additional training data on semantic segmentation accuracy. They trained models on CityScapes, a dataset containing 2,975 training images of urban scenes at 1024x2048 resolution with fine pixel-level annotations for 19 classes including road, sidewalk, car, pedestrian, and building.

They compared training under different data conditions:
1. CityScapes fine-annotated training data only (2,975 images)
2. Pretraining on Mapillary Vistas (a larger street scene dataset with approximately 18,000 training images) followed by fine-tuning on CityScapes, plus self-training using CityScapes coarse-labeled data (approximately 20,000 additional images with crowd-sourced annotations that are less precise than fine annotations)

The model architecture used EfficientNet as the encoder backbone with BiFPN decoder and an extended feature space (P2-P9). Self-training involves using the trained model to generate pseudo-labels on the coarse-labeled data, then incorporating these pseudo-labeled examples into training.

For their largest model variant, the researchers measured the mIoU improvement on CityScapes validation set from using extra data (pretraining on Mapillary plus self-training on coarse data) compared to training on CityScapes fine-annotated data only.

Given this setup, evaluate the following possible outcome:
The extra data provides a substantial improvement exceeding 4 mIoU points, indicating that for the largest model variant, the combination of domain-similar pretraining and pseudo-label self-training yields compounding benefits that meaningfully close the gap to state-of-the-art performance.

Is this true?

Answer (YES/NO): NO